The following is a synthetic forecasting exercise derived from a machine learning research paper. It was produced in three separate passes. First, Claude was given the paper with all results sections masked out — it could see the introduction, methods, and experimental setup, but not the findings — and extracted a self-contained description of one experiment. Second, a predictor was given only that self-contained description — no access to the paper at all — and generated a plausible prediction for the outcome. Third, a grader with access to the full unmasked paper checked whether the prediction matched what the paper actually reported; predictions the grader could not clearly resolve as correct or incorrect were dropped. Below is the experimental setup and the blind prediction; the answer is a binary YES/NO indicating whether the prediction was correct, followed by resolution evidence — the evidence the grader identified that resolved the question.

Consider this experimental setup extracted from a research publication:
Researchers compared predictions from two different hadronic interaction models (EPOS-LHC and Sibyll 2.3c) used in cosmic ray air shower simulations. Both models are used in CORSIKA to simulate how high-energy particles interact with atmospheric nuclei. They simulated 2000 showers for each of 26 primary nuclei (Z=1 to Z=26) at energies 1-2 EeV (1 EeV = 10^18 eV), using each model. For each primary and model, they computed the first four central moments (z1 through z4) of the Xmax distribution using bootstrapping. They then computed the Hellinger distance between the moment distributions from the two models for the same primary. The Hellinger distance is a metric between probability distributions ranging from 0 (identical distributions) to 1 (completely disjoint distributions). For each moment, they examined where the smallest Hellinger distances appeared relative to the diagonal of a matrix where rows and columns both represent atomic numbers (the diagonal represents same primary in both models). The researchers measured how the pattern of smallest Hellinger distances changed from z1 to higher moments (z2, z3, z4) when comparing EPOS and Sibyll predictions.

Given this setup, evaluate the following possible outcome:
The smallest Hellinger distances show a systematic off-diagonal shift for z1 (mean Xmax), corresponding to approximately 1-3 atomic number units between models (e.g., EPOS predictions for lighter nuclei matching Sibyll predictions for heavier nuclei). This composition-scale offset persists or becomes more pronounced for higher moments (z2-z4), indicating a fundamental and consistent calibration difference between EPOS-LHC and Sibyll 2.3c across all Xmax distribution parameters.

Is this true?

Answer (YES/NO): NO